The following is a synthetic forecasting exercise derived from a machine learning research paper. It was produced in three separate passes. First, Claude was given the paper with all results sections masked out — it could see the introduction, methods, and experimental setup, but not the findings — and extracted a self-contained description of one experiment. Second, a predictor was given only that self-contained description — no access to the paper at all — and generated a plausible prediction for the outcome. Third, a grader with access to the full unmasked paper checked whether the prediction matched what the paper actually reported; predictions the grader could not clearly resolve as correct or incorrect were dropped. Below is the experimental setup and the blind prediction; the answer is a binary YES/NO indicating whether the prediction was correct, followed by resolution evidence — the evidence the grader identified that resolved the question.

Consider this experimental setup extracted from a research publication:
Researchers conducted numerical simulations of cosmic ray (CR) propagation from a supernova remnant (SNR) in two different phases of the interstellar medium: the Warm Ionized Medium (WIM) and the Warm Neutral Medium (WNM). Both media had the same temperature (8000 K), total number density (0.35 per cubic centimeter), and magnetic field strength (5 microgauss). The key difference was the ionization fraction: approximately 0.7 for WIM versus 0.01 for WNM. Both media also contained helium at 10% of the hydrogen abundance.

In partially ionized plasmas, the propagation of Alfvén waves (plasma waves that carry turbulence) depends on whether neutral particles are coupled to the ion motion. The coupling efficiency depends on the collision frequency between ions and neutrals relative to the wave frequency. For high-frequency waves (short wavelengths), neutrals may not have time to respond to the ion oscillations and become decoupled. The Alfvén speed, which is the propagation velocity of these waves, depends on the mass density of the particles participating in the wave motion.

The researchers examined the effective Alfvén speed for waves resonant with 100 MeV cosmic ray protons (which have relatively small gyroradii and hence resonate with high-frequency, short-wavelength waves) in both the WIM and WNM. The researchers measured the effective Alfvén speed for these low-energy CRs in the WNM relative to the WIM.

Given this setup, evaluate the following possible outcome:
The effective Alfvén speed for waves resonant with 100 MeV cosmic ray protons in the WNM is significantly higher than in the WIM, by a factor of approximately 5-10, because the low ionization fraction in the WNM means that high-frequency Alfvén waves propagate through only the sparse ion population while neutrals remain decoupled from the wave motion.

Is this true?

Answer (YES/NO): YES